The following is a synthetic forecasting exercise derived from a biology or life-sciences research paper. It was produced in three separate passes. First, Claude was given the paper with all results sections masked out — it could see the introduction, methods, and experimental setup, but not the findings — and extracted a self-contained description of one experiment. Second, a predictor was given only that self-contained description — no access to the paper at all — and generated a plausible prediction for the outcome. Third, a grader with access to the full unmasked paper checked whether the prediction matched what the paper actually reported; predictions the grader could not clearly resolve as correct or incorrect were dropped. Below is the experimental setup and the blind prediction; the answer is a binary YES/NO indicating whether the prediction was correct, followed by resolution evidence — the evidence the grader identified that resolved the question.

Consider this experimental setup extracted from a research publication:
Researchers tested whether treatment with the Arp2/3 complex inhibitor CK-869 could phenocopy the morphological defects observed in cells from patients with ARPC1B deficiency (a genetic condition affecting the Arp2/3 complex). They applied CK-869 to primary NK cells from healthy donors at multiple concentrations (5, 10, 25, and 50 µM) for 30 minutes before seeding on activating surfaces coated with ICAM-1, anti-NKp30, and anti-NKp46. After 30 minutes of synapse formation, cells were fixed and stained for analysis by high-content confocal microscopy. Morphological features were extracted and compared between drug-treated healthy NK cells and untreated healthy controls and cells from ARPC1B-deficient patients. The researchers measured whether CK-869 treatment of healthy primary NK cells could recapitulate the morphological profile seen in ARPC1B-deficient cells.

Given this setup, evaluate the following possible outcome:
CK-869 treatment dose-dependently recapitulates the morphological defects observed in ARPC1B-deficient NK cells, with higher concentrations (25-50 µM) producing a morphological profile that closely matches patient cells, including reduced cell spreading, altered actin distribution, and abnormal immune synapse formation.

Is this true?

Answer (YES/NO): NO